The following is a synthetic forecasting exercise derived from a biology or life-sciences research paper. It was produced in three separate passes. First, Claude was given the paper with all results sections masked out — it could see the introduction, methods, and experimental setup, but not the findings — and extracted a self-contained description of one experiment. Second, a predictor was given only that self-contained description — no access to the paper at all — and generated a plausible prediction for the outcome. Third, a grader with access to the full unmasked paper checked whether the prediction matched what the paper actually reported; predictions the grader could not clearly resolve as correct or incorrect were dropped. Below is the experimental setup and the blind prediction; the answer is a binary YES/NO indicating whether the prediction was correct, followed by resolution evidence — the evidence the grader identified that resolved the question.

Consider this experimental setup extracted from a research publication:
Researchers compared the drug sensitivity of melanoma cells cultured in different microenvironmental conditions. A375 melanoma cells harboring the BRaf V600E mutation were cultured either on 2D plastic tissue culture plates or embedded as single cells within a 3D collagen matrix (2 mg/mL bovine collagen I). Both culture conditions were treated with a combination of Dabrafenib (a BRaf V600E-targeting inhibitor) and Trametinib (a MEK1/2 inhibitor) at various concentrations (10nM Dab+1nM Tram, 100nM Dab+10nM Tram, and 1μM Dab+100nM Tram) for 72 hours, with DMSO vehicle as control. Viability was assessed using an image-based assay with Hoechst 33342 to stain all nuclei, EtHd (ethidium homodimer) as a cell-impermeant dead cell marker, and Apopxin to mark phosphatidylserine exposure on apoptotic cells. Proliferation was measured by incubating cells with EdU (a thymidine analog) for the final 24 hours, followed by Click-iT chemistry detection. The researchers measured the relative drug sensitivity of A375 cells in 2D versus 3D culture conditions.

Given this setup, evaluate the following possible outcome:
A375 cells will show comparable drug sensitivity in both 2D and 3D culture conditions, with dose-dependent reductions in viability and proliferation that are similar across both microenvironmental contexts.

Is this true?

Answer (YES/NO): NO